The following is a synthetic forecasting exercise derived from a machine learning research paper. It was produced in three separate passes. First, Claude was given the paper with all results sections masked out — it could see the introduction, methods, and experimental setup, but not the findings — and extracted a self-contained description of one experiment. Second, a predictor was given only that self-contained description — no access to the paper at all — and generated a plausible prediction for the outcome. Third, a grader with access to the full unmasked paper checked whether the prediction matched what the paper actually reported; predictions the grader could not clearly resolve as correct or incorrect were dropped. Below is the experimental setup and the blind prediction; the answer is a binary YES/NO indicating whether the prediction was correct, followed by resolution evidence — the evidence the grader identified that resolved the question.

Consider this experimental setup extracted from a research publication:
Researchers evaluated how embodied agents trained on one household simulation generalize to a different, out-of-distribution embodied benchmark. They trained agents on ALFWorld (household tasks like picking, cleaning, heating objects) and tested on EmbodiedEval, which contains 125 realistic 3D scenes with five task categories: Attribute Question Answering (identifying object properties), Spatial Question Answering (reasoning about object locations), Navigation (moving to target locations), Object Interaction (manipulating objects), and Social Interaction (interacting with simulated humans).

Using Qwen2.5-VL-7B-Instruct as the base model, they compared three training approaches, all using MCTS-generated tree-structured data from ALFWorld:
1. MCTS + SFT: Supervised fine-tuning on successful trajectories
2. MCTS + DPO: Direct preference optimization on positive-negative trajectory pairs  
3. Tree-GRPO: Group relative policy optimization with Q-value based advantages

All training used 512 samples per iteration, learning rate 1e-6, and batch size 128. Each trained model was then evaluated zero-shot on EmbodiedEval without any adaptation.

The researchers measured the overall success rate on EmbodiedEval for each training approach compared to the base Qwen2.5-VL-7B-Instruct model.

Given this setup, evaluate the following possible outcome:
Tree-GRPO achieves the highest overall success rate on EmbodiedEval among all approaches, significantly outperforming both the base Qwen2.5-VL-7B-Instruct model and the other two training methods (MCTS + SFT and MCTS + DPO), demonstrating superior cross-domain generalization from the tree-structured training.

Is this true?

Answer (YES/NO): NO